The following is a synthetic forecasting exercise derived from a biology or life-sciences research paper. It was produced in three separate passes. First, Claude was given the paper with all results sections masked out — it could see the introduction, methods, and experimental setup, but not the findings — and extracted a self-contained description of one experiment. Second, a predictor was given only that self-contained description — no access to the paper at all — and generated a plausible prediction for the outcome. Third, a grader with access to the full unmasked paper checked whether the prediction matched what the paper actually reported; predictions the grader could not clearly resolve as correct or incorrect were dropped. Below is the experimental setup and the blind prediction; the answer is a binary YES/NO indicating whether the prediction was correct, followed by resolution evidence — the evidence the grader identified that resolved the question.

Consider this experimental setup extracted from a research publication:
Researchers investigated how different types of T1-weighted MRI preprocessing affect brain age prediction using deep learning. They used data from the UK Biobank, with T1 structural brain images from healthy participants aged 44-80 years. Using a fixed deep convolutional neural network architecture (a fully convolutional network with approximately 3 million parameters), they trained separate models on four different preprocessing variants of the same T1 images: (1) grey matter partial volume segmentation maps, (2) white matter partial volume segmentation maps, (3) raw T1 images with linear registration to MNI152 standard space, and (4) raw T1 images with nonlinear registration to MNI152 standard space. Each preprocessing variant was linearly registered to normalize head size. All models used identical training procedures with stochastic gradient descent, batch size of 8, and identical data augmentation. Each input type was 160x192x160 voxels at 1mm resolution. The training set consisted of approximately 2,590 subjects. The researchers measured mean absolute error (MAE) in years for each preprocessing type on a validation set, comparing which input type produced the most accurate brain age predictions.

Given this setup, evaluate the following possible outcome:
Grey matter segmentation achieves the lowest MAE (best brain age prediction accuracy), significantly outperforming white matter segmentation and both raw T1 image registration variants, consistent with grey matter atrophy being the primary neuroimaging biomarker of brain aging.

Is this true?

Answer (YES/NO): NO